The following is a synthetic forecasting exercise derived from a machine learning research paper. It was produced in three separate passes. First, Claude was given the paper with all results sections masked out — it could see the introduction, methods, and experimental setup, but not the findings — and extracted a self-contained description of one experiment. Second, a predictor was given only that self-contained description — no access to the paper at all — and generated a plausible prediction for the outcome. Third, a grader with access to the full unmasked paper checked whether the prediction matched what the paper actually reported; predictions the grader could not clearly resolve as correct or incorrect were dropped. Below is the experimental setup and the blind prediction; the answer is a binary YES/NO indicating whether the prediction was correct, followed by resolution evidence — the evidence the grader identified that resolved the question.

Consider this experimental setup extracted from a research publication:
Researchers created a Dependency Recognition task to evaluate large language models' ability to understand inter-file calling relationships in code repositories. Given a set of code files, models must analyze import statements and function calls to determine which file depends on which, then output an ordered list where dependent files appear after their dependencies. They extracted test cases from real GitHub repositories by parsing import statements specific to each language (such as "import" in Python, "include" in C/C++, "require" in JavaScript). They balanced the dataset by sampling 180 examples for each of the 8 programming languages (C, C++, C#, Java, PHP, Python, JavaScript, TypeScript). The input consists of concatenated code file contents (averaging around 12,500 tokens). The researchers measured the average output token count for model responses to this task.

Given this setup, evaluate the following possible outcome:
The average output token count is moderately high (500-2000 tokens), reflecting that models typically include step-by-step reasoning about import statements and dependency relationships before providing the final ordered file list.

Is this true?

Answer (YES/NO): NO